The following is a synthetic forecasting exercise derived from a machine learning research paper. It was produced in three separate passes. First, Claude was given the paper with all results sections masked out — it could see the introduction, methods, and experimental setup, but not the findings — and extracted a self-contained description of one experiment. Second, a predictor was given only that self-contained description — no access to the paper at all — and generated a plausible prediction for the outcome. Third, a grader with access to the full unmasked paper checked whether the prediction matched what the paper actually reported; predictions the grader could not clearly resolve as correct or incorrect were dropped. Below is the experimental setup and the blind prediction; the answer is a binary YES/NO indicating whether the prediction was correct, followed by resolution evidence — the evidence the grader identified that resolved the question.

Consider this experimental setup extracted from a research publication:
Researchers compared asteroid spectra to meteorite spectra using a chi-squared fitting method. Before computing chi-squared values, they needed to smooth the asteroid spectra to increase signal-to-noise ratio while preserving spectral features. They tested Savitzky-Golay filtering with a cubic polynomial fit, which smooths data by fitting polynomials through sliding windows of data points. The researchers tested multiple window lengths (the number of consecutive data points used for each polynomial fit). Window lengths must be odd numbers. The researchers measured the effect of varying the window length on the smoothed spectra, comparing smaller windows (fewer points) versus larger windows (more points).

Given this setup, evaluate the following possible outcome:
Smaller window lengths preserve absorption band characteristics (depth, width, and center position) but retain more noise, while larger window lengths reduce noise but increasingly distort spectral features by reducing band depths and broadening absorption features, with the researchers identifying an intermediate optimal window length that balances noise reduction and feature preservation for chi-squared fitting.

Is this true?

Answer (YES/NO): NO